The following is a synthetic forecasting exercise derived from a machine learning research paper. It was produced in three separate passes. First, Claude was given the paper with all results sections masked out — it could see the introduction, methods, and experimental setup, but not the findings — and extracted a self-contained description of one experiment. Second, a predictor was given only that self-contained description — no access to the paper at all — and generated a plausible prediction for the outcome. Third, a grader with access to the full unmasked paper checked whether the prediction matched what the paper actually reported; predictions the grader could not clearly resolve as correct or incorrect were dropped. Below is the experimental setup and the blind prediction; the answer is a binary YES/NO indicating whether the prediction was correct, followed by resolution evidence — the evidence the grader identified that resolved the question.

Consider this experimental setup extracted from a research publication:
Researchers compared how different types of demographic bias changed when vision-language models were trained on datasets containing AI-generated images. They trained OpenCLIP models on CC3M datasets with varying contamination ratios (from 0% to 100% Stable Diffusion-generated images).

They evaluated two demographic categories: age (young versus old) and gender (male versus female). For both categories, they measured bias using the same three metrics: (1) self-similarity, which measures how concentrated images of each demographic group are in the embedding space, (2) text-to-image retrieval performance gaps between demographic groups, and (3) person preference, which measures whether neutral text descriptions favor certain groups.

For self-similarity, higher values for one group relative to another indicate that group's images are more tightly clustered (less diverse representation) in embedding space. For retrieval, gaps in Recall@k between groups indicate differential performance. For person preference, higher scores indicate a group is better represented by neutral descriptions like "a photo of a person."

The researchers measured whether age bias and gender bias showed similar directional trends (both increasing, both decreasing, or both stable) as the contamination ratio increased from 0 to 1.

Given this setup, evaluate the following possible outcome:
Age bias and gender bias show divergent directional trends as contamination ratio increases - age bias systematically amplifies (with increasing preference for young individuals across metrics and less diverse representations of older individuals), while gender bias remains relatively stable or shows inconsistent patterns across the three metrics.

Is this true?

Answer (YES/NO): NO